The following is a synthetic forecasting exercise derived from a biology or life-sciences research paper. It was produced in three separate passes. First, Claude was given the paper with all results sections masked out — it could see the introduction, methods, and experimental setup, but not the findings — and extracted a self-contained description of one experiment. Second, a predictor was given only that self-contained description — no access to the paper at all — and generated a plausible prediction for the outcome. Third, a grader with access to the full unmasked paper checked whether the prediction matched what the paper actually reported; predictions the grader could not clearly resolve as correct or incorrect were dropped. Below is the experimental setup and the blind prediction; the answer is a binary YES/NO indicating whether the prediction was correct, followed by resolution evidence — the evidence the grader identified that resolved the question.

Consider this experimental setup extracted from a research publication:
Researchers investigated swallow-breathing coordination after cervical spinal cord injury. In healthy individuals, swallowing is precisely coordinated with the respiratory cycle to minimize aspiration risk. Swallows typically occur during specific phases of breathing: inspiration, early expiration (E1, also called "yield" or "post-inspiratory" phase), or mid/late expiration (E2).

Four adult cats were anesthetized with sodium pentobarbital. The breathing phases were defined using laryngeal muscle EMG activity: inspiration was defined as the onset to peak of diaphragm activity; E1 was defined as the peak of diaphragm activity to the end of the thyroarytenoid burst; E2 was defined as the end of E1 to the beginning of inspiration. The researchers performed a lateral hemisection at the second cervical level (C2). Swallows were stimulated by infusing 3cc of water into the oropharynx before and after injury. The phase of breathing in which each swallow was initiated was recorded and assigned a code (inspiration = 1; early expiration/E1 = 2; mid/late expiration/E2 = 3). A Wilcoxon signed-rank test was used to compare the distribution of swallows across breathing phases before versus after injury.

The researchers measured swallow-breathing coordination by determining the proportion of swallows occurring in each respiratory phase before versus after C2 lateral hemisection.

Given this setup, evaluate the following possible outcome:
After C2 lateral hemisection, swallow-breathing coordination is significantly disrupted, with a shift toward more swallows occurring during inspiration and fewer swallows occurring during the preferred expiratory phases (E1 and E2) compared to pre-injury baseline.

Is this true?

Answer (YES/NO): NO